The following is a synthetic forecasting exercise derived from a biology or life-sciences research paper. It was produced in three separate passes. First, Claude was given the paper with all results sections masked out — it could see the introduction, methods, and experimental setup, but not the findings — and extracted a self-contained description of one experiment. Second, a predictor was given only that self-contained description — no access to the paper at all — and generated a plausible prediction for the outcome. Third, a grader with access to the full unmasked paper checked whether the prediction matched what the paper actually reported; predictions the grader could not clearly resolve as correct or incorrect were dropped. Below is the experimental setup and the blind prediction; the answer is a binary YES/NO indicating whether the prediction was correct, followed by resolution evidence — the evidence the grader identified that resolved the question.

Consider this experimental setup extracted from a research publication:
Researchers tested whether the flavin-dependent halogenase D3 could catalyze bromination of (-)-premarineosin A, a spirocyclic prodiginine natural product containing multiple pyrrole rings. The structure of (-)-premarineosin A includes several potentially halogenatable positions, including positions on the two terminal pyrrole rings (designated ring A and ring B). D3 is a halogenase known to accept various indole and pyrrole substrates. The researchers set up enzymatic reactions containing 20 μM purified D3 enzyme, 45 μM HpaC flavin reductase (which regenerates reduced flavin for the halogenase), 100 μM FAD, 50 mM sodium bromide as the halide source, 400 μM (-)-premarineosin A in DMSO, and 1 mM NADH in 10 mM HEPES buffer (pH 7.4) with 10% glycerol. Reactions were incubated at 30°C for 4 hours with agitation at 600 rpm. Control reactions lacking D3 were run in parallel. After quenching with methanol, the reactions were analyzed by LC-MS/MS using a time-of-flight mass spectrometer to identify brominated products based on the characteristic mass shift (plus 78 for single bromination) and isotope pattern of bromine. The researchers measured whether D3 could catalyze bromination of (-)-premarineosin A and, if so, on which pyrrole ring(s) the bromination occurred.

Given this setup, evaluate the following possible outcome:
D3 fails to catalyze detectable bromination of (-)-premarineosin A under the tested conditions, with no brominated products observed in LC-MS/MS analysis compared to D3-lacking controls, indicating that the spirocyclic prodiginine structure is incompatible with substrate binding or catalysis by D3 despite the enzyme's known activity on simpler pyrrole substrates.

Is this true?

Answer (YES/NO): NO